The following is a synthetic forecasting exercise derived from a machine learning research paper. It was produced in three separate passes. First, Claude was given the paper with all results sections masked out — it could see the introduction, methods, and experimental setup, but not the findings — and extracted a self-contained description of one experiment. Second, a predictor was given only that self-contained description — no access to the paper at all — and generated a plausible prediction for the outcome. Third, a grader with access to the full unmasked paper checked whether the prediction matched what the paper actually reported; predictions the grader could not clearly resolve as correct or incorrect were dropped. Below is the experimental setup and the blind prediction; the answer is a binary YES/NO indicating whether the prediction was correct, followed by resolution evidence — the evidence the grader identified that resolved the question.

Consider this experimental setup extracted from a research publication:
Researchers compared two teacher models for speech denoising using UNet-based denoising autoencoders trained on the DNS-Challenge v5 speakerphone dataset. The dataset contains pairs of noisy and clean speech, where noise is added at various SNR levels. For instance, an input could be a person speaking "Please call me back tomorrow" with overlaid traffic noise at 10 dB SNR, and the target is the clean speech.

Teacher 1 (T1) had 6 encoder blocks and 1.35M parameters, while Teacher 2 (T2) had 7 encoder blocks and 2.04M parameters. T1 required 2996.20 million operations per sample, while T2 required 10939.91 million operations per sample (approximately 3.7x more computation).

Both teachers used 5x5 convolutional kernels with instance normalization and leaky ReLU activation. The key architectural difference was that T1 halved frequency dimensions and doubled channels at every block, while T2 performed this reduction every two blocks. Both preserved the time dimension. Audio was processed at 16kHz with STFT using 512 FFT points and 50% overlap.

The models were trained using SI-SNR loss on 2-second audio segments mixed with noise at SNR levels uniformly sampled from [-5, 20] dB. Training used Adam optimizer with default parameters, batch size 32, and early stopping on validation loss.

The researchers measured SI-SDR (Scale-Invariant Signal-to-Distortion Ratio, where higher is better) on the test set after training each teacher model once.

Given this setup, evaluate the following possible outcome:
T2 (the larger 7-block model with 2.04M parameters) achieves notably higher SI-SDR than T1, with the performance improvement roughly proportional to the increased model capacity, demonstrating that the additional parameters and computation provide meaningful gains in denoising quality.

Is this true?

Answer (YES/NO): NO